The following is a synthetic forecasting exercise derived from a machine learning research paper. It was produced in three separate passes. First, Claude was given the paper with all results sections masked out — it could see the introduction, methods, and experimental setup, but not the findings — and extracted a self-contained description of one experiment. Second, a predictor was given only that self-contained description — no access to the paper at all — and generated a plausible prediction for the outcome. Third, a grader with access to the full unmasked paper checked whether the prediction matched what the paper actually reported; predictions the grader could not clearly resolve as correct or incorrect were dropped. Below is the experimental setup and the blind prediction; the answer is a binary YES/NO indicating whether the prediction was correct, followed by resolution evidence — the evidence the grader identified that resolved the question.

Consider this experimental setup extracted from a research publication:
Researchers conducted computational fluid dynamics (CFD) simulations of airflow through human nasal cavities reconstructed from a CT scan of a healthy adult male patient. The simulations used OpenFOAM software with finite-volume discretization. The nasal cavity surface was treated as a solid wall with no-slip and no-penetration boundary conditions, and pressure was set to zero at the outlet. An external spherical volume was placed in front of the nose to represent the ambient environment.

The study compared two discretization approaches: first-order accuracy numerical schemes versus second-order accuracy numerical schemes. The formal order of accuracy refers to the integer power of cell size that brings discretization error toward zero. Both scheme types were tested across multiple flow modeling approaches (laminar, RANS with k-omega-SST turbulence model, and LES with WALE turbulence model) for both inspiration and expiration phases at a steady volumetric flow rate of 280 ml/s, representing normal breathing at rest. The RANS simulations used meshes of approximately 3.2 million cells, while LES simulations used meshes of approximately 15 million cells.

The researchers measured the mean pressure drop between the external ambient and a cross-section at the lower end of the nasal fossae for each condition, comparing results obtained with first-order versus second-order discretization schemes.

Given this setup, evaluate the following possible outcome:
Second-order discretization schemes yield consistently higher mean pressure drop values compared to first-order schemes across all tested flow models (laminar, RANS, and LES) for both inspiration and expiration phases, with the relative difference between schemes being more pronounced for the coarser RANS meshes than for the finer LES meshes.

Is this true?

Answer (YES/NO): NO